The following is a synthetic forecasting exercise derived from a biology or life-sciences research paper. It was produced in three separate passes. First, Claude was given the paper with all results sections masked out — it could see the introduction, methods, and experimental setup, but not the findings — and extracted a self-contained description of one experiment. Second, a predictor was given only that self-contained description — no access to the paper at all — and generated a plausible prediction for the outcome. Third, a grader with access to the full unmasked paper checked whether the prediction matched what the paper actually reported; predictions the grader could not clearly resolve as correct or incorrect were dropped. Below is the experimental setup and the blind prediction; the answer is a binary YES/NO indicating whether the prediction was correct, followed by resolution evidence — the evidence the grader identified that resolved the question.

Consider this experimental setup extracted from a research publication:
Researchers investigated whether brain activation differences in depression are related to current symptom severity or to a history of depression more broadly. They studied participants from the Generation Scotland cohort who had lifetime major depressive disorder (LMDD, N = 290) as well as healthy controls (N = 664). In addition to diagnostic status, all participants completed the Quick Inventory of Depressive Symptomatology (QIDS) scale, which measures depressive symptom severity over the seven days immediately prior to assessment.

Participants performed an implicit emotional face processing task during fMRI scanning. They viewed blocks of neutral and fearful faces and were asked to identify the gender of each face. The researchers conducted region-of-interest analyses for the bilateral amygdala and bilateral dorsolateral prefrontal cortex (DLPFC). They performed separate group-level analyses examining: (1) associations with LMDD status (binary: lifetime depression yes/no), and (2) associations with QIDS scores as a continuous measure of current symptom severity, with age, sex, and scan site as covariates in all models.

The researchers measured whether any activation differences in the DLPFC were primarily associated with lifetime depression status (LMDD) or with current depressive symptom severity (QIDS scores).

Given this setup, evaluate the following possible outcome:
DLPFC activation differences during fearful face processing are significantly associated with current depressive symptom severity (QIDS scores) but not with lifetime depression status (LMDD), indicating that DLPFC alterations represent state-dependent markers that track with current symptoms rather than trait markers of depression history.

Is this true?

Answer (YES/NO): NO